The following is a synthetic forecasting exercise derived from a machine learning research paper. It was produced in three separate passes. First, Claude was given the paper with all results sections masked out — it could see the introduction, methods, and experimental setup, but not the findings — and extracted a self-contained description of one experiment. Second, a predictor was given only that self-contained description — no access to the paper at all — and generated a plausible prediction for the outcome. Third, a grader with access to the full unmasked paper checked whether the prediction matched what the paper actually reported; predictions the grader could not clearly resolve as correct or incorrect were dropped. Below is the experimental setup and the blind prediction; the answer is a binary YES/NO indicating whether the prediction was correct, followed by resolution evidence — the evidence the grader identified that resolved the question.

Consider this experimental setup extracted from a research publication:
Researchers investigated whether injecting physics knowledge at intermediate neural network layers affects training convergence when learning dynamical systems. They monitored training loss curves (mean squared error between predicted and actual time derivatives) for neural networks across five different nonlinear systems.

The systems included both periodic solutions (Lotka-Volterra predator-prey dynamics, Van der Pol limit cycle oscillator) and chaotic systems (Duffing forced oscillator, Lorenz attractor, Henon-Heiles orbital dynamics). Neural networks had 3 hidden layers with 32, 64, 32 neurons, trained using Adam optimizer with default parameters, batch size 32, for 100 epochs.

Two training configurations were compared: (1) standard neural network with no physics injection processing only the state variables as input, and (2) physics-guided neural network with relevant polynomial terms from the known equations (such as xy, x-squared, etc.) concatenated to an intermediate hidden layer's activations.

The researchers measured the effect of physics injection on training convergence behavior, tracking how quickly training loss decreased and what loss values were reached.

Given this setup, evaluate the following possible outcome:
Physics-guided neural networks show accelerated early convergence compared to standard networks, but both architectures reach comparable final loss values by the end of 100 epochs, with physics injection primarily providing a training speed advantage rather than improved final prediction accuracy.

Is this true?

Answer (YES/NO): NO